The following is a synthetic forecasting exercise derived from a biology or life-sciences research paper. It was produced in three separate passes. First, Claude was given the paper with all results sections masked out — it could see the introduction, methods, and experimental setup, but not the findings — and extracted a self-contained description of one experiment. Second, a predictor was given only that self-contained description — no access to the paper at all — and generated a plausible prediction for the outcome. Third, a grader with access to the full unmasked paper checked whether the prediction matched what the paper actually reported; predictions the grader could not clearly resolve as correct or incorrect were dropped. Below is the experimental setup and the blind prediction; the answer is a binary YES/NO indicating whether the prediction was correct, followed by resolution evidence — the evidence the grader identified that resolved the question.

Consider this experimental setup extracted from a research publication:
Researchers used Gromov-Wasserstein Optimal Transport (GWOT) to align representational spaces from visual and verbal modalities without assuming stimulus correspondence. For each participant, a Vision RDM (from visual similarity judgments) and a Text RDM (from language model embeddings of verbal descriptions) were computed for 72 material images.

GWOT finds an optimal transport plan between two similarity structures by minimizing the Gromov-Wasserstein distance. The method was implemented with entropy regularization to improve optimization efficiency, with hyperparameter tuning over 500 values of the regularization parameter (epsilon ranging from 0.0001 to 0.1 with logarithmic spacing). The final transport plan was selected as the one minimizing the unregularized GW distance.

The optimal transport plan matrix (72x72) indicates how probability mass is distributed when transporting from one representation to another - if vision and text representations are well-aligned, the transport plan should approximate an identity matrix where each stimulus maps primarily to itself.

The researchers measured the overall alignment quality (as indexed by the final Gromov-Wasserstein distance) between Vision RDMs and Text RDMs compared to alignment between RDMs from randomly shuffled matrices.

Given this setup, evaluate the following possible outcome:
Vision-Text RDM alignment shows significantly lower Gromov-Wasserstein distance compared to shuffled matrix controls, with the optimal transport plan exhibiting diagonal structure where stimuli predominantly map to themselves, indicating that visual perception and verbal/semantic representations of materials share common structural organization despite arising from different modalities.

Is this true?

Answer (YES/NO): NO